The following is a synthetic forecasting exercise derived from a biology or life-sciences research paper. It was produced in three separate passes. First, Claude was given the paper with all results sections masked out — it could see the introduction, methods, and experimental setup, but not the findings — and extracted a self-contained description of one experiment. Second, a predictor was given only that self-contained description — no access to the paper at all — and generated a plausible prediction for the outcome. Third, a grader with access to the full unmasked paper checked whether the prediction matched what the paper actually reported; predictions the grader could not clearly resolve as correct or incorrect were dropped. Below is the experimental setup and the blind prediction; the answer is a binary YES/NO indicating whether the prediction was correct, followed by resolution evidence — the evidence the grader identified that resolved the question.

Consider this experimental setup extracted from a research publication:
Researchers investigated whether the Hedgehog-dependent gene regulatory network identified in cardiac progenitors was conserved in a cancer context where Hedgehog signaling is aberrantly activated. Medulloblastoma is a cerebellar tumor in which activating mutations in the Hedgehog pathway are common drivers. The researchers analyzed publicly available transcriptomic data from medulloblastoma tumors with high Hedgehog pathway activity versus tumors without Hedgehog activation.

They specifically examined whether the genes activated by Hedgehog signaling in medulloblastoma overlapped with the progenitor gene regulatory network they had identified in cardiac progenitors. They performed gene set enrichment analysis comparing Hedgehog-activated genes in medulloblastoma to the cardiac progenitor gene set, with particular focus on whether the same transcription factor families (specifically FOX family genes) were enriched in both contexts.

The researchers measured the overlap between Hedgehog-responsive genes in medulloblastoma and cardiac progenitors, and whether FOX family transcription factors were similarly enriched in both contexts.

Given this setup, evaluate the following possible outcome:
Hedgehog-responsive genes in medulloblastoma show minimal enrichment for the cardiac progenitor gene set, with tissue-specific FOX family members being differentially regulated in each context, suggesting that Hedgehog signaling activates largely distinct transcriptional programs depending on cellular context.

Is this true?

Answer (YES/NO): NO